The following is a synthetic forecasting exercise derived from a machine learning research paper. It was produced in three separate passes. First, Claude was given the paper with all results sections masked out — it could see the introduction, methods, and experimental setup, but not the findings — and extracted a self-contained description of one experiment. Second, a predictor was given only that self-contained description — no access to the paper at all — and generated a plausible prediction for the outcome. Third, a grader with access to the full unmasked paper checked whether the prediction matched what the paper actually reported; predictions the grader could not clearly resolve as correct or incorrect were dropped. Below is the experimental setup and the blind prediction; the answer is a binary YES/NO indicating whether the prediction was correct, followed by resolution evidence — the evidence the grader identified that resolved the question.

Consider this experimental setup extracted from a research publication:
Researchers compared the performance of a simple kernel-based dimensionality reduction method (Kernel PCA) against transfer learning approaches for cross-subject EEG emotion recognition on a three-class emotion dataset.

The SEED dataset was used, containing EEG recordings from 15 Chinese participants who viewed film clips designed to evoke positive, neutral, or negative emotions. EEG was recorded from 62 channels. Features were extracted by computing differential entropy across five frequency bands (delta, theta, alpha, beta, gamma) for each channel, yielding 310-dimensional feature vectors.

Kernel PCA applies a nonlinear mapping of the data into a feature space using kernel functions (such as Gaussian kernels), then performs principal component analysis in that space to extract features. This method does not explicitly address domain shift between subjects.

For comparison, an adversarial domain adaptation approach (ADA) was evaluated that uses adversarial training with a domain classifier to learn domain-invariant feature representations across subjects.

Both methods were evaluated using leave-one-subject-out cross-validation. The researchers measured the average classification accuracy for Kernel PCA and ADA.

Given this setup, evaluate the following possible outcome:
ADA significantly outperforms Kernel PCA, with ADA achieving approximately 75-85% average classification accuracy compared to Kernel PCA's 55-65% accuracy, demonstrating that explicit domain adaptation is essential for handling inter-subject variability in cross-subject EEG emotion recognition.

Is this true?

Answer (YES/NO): YES